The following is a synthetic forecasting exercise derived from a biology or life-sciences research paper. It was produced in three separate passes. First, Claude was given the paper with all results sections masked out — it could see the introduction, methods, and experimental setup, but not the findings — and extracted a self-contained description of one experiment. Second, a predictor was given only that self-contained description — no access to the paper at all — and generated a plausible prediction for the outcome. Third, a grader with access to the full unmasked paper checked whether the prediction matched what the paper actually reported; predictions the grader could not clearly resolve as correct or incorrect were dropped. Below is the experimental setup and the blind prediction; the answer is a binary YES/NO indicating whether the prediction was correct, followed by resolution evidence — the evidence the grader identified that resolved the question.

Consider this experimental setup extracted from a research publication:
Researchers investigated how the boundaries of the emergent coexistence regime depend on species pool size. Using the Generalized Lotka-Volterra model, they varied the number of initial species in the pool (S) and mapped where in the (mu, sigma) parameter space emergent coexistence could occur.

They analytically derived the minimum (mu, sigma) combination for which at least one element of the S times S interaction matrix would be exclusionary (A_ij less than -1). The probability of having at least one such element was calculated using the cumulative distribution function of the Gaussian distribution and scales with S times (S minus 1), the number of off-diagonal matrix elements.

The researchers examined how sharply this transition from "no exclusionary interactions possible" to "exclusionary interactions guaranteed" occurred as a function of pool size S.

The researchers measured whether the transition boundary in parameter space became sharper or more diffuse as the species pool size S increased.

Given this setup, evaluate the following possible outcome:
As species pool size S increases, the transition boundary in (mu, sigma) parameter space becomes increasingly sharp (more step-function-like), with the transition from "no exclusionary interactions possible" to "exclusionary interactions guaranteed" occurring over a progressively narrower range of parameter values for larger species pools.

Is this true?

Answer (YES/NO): YES